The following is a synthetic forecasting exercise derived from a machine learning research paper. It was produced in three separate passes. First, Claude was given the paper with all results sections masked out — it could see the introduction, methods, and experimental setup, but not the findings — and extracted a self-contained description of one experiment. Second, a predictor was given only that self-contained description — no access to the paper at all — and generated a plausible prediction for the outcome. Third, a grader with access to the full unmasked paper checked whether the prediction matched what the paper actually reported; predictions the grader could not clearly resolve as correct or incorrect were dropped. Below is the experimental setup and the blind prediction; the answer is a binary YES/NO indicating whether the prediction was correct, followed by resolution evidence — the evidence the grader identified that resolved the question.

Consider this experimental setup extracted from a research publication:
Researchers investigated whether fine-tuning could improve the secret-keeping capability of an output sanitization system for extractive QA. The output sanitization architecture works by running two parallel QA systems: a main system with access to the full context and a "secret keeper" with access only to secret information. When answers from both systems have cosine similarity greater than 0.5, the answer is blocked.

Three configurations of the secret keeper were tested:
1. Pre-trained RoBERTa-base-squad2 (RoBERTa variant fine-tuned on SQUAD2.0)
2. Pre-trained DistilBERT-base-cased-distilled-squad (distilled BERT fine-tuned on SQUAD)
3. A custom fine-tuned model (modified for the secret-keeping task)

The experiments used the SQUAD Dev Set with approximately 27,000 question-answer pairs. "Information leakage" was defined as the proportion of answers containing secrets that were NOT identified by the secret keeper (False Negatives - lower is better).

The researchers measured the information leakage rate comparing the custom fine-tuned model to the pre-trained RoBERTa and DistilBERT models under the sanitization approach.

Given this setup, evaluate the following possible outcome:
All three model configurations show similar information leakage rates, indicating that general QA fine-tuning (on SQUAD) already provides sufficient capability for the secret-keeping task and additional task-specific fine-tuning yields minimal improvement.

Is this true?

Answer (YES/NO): YES